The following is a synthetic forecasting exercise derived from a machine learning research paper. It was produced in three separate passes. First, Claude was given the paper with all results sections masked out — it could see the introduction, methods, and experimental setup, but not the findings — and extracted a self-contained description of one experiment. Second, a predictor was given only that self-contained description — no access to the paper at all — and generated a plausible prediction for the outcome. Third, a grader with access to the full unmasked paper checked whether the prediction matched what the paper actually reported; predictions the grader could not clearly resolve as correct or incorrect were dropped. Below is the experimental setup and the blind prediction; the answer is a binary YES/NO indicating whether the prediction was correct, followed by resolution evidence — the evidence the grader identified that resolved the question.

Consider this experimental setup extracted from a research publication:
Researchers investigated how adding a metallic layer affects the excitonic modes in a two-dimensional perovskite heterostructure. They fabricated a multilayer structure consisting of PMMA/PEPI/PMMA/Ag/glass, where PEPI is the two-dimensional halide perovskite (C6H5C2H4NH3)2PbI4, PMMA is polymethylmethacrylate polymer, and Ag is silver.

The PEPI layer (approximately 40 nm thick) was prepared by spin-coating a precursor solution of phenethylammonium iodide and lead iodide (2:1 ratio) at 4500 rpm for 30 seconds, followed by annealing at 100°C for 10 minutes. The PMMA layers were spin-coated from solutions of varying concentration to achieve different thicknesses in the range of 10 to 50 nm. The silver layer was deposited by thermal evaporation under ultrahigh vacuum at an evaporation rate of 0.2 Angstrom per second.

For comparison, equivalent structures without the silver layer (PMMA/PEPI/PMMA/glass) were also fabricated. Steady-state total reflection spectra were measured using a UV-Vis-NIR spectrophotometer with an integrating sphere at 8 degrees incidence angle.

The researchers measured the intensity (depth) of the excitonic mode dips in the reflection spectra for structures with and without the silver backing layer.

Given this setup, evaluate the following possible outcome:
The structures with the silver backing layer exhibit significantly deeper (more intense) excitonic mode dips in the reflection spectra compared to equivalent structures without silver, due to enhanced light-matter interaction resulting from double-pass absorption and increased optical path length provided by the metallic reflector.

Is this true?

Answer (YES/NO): YES